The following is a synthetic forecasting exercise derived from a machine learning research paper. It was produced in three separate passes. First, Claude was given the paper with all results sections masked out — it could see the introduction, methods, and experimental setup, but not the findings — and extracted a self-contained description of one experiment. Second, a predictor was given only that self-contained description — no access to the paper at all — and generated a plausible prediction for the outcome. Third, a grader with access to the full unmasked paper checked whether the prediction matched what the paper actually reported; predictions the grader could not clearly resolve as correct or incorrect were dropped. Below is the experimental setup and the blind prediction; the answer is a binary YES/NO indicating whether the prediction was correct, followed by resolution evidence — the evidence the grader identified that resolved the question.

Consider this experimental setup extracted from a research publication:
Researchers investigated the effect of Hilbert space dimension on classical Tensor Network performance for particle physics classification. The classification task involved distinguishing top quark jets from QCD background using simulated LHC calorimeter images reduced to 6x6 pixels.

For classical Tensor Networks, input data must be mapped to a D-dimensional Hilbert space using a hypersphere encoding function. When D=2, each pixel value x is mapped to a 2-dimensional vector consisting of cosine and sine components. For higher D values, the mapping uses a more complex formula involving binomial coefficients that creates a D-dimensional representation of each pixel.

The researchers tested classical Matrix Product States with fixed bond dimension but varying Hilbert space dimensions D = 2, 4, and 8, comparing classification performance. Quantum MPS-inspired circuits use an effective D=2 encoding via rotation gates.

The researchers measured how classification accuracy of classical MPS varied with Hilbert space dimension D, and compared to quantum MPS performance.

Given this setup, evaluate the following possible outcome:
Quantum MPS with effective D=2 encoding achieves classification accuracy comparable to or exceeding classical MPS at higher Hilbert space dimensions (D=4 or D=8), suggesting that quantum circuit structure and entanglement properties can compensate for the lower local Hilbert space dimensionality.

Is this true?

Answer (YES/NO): YES